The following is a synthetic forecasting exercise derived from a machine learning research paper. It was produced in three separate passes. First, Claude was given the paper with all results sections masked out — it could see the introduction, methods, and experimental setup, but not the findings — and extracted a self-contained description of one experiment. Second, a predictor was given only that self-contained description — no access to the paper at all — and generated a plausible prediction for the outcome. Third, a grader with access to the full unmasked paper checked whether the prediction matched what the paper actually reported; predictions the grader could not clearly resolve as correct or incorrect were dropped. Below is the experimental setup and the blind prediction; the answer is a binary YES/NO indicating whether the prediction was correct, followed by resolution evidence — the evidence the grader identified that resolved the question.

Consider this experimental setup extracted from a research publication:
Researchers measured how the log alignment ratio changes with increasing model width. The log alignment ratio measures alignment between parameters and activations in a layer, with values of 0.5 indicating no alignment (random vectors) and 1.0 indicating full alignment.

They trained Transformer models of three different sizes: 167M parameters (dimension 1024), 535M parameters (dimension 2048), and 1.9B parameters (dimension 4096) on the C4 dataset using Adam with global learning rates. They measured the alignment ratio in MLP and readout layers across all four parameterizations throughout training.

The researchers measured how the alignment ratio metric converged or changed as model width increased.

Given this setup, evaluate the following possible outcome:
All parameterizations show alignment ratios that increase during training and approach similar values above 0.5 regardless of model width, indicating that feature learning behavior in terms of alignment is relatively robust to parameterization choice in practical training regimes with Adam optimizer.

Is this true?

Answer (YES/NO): NO